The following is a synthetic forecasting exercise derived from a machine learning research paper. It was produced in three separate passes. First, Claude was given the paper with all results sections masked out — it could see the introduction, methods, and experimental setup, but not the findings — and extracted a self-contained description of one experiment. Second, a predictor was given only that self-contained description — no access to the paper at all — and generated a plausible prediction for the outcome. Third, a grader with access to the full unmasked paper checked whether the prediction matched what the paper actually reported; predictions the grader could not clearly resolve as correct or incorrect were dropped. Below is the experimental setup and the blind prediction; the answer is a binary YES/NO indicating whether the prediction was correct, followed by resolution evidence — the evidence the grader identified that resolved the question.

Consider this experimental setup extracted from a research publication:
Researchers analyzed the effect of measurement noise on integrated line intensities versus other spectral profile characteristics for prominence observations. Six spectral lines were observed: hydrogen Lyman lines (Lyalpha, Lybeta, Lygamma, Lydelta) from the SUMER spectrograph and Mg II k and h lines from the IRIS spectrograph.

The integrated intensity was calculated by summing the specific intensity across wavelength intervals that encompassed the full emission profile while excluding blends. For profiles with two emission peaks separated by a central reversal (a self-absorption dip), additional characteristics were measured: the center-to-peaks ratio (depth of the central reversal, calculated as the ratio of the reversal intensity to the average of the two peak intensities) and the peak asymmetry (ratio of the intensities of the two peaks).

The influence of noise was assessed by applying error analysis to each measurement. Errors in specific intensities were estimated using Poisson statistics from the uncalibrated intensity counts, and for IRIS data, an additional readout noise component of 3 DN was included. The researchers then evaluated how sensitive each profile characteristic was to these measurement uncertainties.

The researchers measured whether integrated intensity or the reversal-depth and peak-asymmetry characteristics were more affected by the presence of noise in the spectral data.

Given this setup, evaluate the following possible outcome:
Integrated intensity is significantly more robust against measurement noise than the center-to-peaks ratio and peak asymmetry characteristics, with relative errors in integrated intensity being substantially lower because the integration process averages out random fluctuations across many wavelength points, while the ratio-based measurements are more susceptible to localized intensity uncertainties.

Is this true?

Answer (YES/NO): YES